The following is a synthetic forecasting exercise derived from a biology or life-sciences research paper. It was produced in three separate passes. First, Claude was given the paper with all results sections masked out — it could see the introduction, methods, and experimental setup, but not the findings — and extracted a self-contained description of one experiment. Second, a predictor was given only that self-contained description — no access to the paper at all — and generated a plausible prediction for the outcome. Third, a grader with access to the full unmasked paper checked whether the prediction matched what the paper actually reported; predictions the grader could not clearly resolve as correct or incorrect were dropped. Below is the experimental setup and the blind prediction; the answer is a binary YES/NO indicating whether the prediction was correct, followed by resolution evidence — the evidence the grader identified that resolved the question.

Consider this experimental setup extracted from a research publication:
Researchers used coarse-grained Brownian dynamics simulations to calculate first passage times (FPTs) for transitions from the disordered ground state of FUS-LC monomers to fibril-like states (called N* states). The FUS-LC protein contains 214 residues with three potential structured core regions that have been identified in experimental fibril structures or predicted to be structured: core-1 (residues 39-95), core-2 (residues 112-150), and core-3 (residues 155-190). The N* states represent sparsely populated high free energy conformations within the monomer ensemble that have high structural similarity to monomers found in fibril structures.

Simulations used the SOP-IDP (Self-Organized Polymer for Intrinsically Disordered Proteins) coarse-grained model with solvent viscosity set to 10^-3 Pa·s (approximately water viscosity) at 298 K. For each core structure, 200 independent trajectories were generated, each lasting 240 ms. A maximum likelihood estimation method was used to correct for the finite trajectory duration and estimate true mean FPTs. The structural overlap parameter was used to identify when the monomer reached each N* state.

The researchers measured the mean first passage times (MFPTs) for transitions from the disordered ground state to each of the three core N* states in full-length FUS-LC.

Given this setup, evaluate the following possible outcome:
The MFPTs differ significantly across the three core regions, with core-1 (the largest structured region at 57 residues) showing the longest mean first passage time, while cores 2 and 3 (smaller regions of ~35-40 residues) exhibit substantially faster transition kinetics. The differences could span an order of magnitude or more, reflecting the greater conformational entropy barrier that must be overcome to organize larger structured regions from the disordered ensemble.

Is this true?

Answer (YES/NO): NO